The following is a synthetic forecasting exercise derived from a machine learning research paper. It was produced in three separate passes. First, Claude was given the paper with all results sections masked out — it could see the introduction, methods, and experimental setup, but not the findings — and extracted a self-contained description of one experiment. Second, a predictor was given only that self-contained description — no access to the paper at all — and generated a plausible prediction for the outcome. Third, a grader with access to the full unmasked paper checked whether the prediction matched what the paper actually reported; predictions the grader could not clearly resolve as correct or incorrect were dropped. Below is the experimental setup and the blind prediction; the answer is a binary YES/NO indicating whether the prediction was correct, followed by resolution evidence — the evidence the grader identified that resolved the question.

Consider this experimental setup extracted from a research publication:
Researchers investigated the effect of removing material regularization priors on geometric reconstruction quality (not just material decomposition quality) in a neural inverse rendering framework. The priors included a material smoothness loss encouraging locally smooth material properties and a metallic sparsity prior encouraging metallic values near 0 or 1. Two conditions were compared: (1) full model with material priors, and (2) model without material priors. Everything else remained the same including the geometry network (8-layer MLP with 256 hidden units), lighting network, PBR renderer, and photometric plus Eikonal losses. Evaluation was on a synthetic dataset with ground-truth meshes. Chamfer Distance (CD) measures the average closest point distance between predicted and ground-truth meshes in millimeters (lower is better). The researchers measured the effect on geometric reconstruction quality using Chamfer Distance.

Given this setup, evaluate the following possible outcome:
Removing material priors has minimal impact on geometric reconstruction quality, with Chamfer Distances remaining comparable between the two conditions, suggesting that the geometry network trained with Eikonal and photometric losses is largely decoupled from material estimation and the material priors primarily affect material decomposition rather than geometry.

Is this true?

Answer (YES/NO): YES